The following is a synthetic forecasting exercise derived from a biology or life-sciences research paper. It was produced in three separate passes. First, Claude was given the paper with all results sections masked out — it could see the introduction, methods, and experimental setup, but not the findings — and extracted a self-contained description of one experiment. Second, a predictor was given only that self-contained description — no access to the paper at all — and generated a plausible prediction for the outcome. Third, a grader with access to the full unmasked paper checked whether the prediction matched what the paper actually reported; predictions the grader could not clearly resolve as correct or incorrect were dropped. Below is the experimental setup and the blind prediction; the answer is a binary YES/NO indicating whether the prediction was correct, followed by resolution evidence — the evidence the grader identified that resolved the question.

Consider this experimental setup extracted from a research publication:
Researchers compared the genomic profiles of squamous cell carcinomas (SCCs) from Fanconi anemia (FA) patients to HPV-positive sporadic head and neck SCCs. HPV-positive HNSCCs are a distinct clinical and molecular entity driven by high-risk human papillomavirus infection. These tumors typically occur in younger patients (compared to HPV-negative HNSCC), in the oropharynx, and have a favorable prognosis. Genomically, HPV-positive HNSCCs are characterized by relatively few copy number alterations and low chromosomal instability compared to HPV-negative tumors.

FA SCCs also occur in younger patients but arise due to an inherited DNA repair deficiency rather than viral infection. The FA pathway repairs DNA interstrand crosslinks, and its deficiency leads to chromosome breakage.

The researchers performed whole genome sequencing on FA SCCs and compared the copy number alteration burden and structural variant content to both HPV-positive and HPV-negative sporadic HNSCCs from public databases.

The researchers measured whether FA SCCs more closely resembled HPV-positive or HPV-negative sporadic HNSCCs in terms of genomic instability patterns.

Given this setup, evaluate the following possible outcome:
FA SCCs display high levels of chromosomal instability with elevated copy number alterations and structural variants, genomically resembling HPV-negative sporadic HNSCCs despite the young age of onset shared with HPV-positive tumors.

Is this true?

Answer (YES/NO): YES